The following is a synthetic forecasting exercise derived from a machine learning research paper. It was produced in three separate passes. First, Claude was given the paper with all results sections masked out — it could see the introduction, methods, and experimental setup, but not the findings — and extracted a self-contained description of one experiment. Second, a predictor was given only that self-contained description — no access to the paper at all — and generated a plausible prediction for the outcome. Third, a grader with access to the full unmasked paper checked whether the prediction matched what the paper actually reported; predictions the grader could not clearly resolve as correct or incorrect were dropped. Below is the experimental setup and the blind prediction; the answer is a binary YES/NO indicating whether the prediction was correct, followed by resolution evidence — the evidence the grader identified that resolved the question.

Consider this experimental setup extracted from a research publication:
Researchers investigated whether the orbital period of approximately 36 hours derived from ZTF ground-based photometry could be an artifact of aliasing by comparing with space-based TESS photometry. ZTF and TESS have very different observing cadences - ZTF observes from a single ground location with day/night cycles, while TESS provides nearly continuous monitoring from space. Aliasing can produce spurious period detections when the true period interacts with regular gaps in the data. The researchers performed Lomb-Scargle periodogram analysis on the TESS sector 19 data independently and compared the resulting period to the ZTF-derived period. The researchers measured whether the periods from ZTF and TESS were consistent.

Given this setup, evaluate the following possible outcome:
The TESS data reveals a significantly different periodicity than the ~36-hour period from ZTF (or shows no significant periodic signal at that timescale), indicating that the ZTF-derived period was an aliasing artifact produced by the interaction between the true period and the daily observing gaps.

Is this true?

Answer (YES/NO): NO